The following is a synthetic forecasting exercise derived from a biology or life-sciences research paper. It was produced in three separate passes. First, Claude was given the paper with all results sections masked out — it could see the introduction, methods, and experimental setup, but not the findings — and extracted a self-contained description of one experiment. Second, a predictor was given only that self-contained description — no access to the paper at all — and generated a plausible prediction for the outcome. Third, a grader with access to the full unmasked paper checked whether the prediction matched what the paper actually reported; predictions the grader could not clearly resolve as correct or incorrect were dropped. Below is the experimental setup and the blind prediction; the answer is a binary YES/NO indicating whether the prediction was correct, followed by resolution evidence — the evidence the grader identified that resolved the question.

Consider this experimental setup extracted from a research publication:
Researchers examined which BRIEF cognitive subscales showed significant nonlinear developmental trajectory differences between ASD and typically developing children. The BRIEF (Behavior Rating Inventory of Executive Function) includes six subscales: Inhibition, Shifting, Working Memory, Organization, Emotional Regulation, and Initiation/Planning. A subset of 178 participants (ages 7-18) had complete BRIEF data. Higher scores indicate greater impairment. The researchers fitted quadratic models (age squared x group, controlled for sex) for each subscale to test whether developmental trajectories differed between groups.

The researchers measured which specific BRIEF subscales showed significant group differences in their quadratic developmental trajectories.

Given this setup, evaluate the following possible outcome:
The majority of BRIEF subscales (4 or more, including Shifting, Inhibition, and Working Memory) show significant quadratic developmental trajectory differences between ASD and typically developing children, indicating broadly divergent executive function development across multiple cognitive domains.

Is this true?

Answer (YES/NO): NO